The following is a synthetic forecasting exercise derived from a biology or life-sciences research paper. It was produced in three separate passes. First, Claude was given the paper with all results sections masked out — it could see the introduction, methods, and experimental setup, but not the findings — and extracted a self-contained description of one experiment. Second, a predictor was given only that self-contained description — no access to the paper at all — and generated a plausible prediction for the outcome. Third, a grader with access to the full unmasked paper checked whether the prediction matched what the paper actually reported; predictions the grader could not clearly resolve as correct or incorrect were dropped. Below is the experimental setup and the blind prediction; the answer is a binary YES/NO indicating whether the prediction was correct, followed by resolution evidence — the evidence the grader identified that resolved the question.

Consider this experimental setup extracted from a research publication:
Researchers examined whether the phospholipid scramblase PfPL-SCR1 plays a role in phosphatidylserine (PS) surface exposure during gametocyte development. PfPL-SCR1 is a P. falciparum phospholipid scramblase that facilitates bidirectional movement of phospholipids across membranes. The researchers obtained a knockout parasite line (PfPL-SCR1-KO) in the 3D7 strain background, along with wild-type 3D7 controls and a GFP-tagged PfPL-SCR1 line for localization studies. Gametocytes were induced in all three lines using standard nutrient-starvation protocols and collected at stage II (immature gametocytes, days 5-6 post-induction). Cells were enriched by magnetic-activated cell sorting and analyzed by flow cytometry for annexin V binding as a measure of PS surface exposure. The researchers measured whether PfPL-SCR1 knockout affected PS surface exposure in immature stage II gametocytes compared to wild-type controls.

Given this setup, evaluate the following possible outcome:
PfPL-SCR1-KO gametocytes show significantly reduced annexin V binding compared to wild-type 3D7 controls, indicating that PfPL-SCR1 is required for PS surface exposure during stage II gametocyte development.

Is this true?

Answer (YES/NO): YES